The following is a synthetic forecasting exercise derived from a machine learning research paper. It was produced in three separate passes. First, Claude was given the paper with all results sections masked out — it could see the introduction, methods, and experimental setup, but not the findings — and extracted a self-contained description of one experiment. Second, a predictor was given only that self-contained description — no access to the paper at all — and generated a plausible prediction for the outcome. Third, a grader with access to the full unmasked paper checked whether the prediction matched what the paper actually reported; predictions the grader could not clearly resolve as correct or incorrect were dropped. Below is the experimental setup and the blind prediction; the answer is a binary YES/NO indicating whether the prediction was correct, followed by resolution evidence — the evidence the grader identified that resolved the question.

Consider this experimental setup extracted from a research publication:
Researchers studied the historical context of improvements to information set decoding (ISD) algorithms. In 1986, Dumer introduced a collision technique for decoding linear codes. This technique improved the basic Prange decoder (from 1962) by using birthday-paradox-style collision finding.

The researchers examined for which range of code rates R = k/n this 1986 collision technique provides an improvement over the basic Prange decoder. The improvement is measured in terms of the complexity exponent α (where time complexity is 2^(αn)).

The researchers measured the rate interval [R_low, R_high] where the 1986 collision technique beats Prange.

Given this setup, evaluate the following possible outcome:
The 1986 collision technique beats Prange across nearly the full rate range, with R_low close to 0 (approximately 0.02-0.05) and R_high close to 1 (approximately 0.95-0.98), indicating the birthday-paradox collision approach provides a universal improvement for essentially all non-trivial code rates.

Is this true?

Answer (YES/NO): NO